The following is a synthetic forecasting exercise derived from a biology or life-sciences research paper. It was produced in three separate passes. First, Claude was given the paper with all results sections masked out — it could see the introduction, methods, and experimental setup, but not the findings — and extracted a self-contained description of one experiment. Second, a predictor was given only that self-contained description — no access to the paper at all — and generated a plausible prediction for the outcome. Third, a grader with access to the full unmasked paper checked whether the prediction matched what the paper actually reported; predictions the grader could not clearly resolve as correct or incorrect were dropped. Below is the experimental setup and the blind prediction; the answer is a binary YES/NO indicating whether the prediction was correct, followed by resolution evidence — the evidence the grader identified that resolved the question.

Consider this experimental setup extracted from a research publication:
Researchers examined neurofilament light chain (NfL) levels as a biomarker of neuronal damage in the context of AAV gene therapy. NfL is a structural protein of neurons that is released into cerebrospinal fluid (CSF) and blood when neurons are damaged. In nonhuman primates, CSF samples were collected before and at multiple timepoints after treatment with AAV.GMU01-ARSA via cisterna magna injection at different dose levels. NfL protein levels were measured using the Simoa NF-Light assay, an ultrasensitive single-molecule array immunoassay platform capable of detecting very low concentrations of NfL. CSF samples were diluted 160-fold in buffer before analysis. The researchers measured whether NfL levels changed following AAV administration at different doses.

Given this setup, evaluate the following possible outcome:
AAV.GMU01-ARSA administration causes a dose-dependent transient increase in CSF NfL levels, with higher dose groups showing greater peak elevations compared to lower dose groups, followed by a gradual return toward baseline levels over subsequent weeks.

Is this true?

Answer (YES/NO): NO